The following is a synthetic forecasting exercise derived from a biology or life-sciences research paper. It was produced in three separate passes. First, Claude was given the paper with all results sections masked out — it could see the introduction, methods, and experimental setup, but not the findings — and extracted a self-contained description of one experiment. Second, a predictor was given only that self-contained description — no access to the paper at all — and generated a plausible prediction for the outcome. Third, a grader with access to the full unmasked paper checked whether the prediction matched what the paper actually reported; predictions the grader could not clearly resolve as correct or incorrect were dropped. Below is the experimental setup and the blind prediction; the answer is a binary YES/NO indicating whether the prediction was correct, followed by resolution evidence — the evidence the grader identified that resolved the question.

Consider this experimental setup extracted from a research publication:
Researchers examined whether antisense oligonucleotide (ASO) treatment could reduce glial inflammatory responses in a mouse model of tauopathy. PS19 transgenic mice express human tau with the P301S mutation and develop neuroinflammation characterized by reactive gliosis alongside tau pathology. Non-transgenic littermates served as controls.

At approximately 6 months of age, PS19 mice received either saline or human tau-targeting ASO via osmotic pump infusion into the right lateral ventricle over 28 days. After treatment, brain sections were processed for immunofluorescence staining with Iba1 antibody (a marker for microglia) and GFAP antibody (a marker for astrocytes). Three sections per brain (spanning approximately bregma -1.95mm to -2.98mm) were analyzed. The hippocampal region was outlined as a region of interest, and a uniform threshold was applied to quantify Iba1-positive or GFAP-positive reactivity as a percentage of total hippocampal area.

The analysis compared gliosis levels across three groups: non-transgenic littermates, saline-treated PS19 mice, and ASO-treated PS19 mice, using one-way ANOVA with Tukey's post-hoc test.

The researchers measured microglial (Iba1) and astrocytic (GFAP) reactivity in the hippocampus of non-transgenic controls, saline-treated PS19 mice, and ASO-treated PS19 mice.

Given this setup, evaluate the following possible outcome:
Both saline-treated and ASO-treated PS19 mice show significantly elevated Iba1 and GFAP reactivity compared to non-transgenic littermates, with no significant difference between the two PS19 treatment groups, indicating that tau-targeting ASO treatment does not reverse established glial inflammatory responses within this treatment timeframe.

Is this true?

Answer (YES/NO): NO